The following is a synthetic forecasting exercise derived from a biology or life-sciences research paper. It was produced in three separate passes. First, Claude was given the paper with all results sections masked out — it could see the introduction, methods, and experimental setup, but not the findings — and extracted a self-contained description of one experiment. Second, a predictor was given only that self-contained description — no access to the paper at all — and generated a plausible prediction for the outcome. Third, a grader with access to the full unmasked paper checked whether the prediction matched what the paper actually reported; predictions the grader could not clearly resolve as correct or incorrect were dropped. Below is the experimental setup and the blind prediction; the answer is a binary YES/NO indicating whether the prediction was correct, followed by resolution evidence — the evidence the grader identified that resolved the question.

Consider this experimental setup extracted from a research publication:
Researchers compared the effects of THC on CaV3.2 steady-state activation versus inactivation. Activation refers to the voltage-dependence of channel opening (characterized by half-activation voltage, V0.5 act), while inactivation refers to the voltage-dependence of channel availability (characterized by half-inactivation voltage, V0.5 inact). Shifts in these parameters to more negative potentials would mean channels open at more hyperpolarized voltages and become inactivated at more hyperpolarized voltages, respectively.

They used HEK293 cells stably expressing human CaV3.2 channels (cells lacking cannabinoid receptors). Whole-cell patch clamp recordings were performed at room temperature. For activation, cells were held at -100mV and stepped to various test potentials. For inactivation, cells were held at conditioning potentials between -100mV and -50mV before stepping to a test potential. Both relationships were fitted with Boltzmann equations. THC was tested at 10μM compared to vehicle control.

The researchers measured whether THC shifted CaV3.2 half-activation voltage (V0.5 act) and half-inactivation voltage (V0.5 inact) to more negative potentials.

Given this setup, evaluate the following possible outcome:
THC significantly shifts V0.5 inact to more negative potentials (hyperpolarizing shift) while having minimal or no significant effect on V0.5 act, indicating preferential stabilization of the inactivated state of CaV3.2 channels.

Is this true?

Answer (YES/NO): YES